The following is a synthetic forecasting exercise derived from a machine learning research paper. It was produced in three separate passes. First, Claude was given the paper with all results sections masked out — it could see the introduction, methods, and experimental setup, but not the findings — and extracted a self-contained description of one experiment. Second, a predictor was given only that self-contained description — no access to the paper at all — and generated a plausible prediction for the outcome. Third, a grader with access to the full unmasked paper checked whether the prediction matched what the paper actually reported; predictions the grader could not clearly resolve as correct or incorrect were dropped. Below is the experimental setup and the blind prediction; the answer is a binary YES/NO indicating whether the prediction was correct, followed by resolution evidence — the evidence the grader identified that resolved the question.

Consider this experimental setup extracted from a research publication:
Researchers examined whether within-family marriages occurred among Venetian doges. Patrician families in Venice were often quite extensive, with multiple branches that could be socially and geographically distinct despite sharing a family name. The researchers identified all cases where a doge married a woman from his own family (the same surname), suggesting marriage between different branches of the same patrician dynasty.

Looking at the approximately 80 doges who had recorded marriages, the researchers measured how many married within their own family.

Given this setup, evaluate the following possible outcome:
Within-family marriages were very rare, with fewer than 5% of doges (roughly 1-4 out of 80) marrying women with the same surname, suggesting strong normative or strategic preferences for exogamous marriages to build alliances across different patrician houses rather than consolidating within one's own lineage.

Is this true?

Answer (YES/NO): NO